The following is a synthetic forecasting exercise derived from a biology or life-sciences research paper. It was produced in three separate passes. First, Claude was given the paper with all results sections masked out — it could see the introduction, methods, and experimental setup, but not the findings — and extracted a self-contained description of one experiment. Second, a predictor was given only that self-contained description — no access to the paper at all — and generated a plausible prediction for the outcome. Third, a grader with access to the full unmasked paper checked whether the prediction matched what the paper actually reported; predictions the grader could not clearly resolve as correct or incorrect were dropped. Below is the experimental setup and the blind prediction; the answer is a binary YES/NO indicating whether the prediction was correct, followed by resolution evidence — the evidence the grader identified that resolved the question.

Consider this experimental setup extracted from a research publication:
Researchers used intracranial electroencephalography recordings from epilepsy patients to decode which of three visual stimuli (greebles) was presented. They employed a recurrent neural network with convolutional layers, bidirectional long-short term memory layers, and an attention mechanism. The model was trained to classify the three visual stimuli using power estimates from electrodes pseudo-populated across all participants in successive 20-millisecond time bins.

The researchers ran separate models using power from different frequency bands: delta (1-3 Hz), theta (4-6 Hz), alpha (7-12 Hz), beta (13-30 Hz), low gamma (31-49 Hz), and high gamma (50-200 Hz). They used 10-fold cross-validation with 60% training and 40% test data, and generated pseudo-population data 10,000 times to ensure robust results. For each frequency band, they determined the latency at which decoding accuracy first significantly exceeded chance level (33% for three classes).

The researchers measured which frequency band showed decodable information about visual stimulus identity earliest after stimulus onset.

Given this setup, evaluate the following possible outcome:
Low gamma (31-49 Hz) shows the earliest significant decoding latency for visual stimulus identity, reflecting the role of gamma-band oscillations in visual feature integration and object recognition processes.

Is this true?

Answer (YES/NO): NO